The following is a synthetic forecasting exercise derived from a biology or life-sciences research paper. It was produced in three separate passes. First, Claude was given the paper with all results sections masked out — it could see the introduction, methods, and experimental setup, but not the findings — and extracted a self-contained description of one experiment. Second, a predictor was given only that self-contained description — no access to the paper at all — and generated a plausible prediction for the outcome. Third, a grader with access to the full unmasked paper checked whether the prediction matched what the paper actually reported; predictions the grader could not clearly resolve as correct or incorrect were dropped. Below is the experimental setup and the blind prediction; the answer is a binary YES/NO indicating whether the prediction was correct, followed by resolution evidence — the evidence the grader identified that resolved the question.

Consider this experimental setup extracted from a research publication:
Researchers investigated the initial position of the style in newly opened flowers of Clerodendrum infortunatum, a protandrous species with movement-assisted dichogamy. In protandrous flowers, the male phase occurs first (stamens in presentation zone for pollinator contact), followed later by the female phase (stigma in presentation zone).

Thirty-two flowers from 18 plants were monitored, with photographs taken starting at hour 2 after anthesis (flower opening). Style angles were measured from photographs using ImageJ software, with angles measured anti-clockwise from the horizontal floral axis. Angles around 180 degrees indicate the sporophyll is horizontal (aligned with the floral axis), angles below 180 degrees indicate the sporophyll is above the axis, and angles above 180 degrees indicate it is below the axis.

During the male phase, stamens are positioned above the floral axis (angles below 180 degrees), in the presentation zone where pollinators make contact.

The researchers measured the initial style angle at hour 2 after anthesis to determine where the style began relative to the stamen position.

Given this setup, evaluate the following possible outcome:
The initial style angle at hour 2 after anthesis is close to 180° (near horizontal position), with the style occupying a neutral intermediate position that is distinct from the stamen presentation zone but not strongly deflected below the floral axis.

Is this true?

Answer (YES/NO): NO